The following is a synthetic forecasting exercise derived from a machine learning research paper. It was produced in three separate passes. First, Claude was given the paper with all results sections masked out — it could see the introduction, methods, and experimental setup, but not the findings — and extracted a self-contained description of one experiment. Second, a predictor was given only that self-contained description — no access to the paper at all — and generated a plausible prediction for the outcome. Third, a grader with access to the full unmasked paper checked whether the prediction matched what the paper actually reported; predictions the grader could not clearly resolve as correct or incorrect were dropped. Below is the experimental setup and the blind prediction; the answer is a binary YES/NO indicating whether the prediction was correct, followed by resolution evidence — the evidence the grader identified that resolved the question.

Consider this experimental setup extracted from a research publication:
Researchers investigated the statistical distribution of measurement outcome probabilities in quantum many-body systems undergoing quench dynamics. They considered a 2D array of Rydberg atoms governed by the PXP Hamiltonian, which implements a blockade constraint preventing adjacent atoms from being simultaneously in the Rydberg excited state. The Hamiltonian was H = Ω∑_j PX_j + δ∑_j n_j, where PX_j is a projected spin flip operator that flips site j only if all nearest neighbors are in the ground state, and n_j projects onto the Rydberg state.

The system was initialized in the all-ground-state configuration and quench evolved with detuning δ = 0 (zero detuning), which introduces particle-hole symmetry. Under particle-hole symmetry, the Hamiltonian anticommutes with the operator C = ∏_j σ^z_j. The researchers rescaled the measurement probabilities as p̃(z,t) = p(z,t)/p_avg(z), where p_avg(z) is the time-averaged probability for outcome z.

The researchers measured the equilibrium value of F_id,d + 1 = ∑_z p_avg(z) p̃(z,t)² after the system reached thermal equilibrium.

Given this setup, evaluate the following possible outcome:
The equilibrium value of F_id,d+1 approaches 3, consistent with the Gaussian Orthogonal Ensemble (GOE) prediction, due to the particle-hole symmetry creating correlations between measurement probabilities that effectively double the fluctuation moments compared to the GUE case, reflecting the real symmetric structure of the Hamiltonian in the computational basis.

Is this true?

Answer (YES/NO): YES